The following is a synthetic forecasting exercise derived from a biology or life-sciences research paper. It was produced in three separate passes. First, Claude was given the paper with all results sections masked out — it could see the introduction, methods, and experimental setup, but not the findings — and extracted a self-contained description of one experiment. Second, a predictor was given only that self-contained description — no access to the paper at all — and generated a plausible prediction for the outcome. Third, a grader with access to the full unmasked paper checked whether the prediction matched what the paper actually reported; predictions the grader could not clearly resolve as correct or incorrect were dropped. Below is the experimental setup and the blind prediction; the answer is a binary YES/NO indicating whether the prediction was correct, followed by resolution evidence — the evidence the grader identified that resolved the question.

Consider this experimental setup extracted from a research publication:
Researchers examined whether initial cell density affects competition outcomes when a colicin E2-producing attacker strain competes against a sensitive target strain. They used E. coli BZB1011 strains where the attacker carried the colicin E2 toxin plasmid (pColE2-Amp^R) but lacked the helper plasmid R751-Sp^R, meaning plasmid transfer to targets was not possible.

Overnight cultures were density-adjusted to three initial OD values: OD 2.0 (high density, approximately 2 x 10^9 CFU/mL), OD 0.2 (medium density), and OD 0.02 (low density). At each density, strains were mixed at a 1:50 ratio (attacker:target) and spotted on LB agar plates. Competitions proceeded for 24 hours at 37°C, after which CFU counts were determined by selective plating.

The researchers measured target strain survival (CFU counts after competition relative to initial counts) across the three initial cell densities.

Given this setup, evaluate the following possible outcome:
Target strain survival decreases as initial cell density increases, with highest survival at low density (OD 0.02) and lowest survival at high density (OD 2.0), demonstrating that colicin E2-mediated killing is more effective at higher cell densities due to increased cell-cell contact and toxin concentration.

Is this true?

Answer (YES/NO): YES